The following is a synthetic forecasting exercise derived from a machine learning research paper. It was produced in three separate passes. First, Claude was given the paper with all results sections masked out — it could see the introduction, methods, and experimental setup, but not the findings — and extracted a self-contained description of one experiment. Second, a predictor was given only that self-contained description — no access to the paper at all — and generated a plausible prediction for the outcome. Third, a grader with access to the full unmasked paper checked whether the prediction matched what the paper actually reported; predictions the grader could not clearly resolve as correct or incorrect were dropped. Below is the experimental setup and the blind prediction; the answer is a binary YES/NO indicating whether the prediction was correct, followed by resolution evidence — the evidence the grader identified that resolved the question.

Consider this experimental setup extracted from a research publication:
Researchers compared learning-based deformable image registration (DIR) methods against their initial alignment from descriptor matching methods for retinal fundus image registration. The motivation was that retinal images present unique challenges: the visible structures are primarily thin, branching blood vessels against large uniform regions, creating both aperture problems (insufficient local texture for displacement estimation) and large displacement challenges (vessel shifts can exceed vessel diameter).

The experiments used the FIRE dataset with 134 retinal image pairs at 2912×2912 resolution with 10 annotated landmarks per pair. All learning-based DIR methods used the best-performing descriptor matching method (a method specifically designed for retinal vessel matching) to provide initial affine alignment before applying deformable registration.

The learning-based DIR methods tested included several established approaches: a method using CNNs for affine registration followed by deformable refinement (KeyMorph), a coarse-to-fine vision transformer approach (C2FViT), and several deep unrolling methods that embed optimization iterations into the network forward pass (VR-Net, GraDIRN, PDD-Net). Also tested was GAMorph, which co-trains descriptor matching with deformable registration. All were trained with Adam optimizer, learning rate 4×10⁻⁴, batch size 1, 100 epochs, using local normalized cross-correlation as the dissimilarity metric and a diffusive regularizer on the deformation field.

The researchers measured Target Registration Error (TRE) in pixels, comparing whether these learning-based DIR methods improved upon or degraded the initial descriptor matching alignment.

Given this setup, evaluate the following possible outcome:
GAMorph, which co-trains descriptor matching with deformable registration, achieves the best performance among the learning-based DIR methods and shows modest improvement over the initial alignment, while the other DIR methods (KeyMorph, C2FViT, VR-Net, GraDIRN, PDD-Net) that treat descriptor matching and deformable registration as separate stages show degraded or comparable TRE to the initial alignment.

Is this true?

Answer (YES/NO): NO